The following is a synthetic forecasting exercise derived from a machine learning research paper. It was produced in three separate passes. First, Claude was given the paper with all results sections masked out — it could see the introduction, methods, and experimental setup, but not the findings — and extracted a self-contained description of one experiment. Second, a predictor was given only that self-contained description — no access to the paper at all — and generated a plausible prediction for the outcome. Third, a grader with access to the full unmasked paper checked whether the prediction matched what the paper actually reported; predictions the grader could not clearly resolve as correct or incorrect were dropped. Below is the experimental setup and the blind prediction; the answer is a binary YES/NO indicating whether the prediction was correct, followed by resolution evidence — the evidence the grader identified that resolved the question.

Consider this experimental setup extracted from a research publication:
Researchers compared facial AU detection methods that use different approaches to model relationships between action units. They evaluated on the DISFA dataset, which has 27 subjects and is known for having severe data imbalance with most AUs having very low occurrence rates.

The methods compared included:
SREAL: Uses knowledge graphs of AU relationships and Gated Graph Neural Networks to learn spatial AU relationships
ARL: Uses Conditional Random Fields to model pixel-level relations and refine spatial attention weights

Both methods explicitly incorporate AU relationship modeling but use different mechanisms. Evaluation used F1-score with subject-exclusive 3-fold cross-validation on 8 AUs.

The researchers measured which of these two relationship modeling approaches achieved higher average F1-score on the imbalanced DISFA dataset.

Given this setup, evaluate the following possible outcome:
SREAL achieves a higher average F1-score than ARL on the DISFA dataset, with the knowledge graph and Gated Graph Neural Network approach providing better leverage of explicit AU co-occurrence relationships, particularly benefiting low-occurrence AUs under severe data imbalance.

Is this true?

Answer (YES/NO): NO